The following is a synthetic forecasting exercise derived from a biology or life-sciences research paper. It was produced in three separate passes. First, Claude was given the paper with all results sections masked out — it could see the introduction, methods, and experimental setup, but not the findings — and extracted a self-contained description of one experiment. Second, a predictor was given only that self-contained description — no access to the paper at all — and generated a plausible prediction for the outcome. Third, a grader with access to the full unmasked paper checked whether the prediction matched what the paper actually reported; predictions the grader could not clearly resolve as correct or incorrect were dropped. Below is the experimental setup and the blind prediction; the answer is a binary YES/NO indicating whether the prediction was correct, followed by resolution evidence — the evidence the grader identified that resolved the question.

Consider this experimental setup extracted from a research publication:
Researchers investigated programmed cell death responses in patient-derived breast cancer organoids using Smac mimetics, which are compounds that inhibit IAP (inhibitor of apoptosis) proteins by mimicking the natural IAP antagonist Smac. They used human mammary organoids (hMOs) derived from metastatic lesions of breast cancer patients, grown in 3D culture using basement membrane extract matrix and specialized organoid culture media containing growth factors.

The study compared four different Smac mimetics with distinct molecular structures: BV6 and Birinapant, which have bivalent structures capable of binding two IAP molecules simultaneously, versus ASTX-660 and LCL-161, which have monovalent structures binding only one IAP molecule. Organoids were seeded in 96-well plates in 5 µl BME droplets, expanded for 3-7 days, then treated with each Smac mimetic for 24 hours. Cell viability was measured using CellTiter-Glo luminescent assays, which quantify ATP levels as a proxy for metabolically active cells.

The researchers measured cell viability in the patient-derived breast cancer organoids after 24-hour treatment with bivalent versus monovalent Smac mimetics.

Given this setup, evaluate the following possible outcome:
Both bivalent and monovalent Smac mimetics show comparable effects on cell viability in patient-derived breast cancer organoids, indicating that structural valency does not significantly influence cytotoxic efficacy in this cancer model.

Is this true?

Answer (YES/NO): NO